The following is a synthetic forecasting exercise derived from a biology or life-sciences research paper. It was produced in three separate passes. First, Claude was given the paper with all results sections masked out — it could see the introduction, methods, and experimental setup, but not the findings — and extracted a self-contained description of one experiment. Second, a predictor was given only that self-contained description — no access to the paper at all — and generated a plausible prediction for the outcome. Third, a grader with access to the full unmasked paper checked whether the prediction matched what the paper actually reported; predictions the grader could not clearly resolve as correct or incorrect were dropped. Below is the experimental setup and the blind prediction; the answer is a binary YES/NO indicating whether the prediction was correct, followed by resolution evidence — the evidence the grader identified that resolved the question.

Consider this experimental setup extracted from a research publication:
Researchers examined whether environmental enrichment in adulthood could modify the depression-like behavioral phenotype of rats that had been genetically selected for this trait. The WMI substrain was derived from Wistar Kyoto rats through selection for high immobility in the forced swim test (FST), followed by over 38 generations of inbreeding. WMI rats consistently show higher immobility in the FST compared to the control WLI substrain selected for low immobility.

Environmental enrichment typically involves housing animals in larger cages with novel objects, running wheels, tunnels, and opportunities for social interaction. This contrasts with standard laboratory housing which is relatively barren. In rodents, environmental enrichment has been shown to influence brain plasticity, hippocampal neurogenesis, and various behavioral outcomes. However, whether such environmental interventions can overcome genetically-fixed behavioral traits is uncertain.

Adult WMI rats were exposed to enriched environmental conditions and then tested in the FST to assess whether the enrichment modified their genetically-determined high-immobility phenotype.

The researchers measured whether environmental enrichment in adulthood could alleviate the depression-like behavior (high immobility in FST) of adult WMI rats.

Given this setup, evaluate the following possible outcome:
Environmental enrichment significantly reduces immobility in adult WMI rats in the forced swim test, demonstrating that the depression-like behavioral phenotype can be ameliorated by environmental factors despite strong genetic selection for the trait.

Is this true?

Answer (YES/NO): YES